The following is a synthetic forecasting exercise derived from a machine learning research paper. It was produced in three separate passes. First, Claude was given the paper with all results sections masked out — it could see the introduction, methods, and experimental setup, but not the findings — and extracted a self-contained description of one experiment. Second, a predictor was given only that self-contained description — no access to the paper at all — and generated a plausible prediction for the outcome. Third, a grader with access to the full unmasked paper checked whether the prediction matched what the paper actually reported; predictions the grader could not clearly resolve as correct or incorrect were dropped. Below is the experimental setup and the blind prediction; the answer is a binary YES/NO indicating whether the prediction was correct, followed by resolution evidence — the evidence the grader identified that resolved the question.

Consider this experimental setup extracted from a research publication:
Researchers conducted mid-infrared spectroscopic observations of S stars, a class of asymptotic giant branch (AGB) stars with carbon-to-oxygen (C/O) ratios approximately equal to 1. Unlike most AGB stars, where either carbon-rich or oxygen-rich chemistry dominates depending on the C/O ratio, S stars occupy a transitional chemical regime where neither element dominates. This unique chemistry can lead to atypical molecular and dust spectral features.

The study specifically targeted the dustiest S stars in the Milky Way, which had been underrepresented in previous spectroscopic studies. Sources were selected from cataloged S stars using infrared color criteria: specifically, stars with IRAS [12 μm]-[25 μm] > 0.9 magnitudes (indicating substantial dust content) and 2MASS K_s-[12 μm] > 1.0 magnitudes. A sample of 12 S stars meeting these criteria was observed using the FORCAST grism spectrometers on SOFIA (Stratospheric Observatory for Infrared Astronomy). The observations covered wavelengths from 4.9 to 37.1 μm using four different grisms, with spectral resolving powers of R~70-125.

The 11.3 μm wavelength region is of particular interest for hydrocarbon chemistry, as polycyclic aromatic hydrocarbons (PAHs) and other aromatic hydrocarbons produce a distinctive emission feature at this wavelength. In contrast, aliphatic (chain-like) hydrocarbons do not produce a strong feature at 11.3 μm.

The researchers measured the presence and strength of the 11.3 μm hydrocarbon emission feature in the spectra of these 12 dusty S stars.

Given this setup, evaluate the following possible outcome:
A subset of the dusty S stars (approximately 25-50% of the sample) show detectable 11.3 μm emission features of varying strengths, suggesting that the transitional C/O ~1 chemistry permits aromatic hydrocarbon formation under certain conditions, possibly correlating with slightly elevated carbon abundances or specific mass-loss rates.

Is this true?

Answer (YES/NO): NO